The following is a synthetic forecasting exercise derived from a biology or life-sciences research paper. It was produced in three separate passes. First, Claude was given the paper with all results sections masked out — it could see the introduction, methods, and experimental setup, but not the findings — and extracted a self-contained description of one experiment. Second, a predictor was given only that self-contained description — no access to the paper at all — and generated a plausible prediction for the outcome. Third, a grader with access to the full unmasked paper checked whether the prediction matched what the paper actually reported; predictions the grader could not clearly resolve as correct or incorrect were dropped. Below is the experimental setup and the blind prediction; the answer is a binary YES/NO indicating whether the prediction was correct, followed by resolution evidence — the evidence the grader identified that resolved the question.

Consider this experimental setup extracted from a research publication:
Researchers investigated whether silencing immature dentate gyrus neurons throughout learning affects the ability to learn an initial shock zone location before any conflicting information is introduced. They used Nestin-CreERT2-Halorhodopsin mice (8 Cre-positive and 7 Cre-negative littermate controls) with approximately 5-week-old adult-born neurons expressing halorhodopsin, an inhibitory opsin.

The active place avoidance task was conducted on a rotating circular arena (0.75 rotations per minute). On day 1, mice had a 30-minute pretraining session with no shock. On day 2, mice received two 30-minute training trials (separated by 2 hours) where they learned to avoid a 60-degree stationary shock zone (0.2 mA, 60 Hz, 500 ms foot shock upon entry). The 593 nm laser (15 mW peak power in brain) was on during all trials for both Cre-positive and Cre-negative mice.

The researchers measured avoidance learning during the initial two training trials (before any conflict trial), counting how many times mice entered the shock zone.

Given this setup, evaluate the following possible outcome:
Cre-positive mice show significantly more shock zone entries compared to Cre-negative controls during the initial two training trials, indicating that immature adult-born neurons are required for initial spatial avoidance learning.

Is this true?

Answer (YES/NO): NO